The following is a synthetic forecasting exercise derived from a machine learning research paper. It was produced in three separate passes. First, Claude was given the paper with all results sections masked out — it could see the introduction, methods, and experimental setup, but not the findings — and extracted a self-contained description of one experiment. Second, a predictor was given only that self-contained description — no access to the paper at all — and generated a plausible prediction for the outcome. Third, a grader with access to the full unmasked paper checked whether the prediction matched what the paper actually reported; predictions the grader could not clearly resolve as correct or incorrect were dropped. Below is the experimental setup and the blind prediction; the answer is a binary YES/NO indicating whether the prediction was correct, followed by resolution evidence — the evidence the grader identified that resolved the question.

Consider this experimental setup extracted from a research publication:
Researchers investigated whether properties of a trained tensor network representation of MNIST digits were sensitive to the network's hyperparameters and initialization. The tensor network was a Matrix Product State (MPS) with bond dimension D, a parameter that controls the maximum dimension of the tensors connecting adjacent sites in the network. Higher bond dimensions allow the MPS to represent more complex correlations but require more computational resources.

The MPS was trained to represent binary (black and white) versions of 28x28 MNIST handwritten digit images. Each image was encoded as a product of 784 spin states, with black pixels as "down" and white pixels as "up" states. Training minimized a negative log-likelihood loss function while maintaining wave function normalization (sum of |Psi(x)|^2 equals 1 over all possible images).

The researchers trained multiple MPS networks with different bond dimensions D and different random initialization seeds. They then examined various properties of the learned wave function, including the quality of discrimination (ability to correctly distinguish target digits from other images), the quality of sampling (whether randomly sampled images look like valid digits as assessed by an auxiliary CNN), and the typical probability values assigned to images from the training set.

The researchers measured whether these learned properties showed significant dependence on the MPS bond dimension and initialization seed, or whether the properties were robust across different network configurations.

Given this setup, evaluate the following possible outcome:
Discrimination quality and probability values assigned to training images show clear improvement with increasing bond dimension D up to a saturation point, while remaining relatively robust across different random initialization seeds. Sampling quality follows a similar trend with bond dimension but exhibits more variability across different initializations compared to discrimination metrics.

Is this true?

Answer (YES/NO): NO